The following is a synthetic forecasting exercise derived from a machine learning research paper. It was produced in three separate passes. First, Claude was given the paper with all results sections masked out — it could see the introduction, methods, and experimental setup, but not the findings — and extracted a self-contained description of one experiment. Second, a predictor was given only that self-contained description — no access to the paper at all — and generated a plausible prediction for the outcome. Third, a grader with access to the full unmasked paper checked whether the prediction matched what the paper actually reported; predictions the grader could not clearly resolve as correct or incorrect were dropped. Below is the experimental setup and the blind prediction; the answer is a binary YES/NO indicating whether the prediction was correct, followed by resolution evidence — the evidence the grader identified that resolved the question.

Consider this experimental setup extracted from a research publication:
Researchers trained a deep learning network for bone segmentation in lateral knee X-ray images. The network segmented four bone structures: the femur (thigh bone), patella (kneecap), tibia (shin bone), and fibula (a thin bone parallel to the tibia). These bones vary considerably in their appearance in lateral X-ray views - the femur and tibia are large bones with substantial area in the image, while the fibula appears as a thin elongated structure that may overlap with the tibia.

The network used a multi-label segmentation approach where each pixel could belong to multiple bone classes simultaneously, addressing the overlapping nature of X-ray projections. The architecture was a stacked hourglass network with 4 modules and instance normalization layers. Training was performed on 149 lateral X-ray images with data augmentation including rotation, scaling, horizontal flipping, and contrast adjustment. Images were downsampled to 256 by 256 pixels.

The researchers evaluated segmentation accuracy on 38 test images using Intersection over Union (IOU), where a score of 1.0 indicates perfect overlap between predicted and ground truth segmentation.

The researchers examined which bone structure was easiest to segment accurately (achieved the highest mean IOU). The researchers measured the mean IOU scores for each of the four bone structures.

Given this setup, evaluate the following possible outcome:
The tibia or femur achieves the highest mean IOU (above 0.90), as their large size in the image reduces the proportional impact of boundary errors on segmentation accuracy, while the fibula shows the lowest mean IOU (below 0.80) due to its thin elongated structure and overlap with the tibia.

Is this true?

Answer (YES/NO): NO